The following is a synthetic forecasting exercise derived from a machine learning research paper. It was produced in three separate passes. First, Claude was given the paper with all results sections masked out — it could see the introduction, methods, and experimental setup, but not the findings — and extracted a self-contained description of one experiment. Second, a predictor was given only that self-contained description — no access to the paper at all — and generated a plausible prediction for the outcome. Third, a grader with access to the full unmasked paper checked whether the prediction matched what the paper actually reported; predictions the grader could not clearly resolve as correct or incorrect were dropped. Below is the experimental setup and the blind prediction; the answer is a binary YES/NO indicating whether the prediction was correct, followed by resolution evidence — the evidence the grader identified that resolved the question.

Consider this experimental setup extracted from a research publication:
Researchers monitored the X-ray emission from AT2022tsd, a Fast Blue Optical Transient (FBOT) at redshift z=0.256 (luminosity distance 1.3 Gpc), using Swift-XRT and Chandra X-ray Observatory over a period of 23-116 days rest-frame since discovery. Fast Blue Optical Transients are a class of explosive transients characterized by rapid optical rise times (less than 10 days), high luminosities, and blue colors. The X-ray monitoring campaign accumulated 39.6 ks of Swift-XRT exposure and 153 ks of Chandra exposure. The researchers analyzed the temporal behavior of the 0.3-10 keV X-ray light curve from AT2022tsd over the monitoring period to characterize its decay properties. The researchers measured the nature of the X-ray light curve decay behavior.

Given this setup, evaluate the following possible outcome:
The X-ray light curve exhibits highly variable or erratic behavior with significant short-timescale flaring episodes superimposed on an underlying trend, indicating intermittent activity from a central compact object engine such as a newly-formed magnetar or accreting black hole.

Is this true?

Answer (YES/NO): NO